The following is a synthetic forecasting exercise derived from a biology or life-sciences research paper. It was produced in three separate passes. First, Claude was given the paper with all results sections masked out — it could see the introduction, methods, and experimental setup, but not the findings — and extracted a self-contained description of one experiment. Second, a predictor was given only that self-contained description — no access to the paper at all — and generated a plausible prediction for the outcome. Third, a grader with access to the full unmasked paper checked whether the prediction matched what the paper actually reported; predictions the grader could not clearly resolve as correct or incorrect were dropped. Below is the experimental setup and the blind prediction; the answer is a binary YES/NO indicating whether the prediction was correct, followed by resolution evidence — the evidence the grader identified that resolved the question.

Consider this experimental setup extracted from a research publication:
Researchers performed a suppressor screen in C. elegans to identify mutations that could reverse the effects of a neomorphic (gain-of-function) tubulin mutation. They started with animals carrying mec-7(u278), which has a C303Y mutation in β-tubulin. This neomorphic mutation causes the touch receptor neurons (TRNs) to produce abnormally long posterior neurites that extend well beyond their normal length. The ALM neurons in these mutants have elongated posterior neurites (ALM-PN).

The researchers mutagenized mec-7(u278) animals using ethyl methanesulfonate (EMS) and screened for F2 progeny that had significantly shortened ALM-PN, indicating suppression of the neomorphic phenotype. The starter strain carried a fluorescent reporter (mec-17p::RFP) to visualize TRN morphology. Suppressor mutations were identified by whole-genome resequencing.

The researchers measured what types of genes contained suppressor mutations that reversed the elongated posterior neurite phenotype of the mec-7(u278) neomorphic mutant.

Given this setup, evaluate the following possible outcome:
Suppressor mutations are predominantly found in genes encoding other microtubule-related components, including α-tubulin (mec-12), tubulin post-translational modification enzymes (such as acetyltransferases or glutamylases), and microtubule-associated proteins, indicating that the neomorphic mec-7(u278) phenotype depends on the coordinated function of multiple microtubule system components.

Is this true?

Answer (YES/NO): NO